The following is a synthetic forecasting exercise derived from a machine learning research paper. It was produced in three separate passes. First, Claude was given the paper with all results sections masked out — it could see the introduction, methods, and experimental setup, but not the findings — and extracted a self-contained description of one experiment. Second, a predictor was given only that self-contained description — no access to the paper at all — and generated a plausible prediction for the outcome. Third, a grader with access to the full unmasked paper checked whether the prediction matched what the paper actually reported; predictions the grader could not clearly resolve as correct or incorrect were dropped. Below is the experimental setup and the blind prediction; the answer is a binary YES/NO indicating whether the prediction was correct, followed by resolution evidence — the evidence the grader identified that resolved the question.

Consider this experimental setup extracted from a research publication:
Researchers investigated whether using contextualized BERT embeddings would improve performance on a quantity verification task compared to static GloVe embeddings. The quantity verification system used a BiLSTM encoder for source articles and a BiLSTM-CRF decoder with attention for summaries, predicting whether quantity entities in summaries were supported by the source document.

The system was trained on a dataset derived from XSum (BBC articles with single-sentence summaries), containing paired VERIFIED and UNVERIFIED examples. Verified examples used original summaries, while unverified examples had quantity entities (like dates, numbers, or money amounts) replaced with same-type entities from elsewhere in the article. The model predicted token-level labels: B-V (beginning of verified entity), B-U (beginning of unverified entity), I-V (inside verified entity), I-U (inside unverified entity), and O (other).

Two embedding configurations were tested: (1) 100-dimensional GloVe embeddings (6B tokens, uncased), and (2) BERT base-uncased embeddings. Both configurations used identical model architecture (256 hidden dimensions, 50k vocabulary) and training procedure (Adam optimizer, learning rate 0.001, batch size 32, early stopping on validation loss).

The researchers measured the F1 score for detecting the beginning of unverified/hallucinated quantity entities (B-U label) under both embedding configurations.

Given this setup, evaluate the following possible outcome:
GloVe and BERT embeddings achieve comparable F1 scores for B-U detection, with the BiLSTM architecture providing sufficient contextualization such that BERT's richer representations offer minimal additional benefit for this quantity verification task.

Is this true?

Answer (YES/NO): YES